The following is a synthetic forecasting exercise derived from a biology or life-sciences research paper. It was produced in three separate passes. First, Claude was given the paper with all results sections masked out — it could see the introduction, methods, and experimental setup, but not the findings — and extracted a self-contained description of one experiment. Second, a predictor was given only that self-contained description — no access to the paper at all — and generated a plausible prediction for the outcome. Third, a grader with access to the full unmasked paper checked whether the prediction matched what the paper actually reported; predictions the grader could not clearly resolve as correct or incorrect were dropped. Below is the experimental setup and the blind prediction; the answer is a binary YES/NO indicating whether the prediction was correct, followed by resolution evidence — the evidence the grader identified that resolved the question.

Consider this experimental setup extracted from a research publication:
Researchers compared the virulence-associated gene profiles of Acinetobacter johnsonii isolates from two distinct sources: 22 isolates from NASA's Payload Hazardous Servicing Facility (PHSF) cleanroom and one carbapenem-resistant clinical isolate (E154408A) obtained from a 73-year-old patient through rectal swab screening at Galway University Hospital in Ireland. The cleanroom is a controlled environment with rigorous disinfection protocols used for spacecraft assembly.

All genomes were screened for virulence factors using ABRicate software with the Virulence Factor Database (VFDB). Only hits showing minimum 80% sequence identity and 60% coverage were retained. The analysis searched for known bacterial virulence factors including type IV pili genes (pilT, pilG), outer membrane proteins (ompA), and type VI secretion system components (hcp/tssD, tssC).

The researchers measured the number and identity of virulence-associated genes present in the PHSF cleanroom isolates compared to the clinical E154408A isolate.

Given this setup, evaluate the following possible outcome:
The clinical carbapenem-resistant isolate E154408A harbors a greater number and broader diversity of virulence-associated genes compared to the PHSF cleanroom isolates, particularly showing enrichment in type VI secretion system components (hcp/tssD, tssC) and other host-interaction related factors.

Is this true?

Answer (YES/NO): NO